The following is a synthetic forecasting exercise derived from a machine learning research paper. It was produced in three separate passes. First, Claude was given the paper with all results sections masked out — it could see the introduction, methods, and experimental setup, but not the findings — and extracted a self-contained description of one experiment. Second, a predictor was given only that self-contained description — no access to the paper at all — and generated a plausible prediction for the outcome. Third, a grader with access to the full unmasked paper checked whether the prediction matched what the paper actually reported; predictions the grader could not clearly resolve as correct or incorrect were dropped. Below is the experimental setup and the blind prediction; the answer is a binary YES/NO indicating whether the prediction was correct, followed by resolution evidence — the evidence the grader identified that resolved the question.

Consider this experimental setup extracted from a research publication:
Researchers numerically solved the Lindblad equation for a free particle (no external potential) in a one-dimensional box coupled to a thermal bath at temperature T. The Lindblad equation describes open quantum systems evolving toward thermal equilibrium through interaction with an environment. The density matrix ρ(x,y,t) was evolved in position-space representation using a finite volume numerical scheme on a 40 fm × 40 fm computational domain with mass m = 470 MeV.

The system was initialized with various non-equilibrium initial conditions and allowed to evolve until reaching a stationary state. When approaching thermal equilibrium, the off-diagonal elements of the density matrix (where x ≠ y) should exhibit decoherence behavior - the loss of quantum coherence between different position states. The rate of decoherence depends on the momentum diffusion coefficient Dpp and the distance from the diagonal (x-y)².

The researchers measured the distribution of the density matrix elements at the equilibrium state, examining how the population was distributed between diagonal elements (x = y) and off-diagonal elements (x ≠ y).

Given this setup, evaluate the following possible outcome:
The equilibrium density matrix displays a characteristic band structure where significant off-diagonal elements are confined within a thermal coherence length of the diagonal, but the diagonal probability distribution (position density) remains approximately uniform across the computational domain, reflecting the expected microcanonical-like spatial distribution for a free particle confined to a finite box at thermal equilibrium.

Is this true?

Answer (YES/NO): YES